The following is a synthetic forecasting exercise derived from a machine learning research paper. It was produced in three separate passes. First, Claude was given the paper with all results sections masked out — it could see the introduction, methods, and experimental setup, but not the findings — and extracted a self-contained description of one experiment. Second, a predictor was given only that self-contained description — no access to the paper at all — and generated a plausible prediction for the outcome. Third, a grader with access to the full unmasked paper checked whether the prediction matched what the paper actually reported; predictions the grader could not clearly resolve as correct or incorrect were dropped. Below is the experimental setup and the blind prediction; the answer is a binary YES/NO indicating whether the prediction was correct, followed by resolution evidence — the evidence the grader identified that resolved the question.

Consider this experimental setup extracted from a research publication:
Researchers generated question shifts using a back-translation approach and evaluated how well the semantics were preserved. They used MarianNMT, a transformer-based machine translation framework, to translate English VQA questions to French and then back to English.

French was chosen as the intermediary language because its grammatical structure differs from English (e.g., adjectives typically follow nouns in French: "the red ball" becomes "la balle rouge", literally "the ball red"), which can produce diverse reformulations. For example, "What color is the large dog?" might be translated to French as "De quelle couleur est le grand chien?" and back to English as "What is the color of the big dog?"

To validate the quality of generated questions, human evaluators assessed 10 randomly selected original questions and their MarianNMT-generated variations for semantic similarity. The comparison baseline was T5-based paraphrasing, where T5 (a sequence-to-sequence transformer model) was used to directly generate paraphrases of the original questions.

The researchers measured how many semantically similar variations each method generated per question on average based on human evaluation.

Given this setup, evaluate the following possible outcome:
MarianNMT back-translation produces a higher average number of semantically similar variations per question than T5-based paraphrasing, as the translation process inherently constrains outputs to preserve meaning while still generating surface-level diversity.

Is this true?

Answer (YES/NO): YES